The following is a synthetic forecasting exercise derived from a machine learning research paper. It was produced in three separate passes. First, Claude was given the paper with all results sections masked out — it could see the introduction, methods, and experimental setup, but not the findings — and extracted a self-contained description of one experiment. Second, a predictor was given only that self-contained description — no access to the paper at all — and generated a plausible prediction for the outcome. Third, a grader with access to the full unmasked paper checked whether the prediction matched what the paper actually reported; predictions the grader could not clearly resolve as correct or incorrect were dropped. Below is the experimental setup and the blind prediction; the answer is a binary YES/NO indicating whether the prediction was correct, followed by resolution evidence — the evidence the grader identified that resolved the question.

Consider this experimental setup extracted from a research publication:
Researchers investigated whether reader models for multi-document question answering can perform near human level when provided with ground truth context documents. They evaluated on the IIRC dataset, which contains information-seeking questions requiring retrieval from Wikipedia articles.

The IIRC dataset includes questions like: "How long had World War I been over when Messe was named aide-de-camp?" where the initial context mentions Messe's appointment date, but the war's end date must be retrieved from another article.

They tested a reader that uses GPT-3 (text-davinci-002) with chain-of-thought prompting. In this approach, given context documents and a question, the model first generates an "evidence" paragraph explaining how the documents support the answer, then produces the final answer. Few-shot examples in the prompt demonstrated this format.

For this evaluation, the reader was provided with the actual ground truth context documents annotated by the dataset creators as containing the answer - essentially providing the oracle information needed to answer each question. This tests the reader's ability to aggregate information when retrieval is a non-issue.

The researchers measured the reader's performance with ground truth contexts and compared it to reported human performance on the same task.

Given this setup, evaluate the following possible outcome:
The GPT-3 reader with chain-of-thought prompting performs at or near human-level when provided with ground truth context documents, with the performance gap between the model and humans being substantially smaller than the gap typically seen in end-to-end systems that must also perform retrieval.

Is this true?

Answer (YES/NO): YES